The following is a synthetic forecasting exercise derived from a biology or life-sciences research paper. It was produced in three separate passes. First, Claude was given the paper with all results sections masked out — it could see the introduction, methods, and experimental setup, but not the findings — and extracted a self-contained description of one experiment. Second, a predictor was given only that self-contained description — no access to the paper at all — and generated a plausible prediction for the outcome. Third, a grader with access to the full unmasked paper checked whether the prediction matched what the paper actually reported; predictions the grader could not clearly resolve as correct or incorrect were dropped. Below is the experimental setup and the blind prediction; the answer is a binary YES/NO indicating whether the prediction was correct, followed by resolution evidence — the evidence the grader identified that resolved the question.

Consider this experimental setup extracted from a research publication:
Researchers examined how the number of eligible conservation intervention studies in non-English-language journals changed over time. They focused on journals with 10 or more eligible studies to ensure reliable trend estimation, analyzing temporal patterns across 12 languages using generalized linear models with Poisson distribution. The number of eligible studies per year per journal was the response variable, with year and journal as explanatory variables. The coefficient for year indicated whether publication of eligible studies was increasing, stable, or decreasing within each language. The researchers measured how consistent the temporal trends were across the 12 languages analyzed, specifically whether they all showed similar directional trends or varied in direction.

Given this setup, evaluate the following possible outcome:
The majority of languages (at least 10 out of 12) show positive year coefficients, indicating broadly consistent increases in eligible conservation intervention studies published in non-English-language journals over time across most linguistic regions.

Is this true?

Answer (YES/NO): NO